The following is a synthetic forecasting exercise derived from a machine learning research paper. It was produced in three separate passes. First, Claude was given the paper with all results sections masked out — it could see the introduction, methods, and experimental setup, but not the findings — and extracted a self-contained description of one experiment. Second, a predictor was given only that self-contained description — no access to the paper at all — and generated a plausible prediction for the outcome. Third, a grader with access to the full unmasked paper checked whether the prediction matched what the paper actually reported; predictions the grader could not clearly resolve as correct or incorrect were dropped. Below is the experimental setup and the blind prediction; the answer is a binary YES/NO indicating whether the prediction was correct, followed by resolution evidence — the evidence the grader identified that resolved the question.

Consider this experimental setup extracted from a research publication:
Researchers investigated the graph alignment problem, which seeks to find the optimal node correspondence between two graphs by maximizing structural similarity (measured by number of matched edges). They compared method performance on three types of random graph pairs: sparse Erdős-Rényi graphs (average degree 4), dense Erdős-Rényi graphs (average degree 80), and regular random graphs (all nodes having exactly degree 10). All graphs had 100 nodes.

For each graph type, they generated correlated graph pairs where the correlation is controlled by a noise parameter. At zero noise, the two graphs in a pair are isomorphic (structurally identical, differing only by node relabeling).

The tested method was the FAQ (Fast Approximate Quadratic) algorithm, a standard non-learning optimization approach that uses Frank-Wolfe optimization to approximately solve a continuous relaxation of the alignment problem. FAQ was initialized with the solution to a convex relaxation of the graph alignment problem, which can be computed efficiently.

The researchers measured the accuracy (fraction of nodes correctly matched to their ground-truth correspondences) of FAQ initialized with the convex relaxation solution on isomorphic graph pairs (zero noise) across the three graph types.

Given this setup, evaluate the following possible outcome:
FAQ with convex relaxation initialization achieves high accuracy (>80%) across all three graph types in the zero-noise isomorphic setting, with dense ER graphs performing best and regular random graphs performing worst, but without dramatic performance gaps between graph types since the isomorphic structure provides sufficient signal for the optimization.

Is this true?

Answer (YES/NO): NO